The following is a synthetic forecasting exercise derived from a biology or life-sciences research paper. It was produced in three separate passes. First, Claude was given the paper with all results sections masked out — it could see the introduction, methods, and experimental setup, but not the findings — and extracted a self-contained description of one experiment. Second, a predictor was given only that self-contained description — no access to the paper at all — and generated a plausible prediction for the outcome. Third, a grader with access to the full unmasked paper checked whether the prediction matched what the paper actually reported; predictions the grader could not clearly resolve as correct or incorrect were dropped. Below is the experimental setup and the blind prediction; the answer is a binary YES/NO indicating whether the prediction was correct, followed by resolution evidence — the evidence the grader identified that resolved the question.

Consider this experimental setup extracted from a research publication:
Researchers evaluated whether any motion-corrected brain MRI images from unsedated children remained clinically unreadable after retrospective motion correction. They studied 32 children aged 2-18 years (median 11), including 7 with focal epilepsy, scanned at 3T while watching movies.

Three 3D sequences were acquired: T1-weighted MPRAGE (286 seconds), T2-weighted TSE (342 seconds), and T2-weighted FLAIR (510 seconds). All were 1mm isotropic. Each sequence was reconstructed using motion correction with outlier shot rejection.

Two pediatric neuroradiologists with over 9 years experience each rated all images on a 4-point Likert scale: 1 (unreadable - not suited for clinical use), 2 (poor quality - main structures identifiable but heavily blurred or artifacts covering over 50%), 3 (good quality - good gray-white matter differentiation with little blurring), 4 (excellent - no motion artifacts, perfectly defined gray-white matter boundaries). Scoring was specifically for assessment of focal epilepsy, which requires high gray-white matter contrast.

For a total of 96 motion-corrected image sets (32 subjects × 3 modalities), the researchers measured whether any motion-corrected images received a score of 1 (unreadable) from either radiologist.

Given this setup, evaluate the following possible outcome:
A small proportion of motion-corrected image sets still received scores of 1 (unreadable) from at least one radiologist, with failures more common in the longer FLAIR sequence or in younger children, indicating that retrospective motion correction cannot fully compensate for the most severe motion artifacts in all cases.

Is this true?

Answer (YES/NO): NO